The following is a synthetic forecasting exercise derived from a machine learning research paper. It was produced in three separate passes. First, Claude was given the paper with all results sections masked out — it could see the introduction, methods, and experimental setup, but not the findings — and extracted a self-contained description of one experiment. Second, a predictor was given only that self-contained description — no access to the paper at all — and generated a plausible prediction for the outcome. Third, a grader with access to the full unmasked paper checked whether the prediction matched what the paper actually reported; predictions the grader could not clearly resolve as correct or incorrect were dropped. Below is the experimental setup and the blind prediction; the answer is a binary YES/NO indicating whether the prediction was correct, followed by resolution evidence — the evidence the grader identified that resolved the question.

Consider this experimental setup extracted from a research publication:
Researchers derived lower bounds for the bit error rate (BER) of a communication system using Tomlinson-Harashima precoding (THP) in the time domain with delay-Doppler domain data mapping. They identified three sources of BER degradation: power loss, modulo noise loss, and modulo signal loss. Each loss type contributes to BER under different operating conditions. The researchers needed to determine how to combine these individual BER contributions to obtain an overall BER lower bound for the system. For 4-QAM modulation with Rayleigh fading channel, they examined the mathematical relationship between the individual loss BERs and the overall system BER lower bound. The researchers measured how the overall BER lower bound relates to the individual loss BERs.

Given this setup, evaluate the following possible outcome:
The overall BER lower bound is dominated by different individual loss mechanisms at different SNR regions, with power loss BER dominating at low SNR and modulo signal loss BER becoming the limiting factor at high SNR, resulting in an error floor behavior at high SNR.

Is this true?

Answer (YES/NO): NO